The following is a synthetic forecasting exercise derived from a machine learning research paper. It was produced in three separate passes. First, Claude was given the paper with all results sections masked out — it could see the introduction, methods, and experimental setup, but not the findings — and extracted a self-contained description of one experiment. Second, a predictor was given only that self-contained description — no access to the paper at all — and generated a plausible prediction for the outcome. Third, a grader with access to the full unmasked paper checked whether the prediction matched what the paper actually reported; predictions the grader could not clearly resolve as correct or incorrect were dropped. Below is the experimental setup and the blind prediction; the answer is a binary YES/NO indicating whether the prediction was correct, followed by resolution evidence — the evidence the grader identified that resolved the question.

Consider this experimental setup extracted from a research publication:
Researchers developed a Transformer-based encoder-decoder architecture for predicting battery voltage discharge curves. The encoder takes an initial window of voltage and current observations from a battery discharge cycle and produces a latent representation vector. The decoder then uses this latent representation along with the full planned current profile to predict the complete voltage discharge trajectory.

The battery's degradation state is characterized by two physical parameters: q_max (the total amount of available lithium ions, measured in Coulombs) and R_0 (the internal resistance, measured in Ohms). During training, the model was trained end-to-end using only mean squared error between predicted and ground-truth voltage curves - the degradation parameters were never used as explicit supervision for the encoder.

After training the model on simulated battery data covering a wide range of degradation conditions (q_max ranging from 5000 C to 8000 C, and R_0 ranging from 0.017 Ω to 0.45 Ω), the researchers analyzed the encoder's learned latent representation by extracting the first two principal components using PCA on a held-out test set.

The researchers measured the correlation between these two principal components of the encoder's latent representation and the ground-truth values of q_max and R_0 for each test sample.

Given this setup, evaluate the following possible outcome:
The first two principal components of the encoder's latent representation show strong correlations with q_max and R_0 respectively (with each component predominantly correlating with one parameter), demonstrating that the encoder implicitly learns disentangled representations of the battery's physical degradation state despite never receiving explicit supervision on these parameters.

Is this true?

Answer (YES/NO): YES